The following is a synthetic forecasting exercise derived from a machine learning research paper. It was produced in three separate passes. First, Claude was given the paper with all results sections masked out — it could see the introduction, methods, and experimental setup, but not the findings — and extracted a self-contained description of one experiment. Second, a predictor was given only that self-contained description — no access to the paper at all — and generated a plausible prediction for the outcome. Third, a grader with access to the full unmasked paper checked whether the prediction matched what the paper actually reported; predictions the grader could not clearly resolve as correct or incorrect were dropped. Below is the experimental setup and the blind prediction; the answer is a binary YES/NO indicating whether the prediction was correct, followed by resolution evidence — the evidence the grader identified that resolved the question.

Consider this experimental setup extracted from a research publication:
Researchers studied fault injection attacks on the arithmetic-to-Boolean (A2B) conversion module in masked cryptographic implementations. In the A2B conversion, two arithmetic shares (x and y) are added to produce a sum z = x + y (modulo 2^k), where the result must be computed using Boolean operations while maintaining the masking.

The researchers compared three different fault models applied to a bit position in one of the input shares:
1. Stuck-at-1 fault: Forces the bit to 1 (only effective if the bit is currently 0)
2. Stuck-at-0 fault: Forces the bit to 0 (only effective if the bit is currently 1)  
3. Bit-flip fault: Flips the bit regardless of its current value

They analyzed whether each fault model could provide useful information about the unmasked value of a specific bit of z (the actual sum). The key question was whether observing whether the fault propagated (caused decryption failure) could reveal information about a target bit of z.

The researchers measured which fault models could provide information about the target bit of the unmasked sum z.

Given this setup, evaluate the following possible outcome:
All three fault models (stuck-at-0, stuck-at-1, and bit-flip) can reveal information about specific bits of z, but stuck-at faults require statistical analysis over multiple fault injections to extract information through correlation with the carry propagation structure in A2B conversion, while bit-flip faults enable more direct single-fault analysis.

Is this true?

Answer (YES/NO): NO